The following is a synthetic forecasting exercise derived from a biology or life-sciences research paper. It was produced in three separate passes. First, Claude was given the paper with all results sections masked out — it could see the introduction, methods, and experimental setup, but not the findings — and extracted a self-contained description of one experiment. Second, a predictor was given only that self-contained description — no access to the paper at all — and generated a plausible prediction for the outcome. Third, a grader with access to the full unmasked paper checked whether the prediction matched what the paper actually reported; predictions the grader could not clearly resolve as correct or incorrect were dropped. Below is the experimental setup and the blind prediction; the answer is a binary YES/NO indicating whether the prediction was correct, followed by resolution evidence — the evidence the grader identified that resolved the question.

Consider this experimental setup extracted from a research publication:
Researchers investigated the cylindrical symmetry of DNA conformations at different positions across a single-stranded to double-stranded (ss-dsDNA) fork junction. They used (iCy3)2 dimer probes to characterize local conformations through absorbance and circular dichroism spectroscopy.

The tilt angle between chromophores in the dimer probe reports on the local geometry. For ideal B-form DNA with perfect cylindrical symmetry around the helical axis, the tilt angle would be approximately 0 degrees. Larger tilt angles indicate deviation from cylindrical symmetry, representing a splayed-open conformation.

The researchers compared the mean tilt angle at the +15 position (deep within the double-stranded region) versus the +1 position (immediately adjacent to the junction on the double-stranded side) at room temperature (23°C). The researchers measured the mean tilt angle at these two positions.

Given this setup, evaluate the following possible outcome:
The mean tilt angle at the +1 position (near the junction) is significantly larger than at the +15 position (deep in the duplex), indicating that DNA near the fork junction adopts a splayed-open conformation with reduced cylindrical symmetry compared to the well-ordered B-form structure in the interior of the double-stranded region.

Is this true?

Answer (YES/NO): YES